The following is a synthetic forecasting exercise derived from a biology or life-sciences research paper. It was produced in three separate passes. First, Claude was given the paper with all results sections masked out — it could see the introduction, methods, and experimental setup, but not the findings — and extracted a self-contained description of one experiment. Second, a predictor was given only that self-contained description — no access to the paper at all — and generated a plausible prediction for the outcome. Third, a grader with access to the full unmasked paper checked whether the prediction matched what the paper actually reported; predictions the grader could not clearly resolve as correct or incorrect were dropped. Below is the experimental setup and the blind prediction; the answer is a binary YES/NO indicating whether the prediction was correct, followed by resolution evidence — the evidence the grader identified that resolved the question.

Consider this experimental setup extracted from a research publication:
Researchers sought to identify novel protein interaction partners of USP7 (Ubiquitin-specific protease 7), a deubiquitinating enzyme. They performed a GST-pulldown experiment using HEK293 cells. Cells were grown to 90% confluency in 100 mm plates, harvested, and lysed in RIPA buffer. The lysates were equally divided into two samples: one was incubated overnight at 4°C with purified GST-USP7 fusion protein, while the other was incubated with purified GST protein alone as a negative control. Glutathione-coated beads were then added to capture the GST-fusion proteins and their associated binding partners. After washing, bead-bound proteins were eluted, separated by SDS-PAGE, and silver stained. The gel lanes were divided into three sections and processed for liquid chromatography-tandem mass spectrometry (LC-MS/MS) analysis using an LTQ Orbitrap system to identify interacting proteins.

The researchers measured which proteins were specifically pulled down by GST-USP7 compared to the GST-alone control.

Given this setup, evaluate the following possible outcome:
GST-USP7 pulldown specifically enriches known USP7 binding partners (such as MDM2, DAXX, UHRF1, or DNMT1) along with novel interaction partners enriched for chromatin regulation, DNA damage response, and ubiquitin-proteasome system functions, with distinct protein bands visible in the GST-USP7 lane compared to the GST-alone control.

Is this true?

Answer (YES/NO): NO